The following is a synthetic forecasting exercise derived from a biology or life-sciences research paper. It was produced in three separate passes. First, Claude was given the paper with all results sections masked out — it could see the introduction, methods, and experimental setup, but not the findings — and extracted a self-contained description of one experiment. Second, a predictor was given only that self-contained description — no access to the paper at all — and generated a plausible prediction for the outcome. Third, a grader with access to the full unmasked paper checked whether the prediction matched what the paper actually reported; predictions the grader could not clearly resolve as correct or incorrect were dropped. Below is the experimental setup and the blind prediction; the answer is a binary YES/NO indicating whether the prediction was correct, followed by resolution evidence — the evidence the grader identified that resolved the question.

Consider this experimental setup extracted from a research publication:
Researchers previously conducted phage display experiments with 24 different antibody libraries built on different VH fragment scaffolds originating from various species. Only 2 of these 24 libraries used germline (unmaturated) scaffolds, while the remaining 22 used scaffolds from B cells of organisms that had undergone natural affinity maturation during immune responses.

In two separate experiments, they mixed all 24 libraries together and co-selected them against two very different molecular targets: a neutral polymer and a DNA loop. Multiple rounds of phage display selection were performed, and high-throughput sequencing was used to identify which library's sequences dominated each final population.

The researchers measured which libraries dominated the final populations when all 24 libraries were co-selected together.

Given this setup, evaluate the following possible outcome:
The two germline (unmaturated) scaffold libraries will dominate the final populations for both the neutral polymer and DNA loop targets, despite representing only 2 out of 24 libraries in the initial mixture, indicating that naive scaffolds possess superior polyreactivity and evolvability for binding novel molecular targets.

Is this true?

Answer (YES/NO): YES